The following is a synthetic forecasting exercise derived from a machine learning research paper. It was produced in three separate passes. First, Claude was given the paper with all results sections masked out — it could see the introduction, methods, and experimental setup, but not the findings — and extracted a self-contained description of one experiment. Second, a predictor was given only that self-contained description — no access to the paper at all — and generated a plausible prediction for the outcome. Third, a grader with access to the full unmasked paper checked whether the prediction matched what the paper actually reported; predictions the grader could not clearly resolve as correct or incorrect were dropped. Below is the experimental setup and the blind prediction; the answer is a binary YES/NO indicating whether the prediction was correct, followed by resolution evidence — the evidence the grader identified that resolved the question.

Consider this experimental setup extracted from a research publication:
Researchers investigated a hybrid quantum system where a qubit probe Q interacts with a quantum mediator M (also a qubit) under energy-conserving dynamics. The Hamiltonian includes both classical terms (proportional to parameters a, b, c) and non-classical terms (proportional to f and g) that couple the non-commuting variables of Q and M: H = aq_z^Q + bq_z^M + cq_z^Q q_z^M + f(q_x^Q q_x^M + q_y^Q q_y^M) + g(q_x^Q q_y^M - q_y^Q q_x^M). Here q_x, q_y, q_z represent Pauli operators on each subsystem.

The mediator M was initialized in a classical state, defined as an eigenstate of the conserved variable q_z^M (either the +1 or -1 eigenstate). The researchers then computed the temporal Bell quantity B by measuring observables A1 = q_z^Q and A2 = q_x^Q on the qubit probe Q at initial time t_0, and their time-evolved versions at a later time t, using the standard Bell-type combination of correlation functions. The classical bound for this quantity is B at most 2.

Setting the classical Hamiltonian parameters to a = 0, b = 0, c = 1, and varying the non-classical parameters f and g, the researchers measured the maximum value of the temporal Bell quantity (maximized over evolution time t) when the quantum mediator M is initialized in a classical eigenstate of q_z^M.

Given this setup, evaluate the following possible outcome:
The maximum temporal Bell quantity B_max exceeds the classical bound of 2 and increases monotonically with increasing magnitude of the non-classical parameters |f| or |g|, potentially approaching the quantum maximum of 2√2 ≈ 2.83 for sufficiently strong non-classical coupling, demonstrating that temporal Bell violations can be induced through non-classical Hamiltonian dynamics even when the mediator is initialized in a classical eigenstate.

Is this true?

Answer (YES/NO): NO